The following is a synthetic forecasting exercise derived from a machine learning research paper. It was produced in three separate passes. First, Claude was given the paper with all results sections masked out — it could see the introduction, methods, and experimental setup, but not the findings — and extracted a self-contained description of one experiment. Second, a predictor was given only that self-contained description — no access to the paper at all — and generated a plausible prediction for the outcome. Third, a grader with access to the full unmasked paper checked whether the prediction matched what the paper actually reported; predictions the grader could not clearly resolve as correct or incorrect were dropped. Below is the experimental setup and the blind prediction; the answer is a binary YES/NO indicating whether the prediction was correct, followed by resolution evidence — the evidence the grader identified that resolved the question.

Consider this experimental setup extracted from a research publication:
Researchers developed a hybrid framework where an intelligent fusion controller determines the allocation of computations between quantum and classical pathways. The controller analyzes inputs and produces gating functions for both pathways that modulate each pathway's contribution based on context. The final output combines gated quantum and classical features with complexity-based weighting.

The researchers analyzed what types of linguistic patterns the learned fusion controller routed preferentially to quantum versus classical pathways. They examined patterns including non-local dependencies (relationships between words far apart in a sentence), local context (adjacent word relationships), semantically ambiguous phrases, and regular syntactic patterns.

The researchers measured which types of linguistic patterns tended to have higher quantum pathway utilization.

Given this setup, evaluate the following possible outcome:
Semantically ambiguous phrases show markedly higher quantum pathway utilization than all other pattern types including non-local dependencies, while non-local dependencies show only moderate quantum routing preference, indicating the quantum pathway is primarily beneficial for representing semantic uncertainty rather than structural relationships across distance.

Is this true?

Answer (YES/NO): NO